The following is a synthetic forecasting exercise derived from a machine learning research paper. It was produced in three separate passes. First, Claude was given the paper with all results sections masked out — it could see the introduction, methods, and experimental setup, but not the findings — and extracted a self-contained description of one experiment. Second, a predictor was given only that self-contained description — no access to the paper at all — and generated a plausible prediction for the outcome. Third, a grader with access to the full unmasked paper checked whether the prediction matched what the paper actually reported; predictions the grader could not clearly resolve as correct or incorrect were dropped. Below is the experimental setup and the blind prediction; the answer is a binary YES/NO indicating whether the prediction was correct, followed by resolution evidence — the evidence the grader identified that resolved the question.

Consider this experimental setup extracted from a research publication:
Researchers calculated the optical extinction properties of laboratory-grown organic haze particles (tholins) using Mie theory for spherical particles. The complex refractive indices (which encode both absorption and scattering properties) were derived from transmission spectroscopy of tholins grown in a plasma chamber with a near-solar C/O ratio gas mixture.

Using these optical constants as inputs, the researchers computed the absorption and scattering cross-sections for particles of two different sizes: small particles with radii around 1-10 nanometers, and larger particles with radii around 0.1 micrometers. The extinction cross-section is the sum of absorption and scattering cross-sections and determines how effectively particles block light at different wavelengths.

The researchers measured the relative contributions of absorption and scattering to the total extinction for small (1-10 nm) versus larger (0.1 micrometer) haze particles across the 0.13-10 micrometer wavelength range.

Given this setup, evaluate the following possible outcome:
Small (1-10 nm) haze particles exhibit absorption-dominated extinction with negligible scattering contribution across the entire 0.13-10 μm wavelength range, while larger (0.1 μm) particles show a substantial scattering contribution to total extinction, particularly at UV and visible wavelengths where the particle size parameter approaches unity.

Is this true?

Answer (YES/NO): YES